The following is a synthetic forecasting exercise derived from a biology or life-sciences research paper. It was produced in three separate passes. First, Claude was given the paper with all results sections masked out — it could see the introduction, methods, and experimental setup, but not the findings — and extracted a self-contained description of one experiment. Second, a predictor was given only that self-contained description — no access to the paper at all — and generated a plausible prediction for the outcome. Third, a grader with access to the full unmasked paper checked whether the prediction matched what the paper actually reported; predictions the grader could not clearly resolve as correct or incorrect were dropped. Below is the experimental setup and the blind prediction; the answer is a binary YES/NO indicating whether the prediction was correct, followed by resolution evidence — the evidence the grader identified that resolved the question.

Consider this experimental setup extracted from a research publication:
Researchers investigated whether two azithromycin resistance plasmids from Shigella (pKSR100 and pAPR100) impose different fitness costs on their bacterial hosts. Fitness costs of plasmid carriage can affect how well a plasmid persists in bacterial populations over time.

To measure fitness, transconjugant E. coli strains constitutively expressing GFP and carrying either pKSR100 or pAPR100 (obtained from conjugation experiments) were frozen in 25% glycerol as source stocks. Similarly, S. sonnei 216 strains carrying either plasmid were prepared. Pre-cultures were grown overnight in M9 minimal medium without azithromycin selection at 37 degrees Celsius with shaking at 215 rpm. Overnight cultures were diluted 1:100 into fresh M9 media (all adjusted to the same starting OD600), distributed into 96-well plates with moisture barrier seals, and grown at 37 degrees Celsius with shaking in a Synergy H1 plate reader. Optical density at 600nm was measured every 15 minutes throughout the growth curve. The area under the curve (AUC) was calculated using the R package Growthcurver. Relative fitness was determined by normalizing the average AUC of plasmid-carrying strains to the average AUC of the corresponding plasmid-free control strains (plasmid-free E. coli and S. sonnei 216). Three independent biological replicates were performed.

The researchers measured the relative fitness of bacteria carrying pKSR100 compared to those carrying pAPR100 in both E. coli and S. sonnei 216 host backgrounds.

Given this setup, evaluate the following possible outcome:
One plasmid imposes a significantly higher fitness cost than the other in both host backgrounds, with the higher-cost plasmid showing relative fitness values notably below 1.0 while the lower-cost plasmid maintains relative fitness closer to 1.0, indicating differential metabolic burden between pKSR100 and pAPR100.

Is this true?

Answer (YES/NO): YES